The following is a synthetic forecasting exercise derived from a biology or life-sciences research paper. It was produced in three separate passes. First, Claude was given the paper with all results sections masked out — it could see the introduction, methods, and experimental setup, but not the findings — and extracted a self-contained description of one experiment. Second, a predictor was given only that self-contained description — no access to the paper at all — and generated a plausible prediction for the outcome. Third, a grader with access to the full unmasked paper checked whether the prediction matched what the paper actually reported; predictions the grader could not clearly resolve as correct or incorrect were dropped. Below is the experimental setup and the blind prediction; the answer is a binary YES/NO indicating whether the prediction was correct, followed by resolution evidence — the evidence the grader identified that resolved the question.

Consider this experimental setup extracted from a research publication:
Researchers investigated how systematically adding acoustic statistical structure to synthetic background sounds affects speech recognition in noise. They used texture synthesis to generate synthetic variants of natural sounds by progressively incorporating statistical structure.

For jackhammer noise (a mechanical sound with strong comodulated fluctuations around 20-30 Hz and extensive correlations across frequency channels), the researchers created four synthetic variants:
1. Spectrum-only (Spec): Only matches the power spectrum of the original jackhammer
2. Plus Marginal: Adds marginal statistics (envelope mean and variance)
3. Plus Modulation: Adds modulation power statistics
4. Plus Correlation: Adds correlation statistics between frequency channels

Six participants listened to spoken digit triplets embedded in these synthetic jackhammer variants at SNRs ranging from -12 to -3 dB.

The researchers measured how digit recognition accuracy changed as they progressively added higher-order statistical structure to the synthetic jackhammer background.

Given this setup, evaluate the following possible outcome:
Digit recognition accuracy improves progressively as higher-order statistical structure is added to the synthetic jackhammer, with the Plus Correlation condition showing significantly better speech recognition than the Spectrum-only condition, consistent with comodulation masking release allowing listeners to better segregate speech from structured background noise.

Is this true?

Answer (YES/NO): YES